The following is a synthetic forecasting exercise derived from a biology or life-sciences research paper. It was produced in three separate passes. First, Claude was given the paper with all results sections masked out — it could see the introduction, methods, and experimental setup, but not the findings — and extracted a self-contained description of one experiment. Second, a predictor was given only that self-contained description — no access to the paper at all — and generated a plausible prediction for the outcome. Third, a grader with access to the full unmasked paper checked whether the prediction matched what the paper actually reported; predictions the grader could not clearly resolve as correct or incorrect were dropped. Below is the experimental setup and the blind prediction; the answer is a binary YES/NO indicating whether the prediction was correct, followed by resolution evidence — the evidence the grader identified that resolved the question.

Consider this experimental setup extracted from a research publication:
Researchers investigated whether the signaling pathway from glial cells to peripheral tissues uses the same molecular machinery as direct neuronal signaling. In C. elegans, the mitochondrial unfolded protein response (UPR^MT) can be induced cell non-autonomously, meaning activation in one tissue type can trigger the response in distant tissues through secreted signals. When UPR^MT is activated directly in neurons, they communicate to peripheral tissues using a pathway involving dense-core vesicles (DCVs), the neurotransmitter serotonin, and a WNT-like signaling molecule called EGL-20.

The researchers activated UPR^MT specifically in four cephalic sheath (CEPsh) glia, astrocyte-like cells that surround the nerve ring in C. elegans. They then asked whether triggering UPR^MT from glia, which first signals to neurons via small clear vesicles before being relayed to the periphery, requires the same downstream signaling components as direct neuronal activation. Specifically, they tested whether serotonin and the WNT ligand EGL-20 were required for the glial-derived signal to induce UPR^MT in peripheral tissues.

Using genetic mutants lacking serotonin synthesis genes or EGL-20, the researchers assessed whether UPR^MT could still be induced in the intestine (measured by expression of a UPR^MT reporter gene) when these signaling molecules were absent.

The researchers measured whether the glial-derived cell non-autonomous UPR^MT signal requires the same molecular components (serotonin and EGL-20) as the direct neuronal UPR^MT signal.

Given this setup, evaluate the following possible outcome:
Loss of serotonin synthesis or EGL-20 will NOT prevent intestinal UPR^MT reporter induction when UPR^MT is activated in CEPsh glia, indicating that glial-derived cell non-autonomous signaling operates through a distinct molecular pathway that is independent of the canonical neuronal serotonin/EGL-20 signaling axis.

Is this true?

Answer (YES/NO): NO